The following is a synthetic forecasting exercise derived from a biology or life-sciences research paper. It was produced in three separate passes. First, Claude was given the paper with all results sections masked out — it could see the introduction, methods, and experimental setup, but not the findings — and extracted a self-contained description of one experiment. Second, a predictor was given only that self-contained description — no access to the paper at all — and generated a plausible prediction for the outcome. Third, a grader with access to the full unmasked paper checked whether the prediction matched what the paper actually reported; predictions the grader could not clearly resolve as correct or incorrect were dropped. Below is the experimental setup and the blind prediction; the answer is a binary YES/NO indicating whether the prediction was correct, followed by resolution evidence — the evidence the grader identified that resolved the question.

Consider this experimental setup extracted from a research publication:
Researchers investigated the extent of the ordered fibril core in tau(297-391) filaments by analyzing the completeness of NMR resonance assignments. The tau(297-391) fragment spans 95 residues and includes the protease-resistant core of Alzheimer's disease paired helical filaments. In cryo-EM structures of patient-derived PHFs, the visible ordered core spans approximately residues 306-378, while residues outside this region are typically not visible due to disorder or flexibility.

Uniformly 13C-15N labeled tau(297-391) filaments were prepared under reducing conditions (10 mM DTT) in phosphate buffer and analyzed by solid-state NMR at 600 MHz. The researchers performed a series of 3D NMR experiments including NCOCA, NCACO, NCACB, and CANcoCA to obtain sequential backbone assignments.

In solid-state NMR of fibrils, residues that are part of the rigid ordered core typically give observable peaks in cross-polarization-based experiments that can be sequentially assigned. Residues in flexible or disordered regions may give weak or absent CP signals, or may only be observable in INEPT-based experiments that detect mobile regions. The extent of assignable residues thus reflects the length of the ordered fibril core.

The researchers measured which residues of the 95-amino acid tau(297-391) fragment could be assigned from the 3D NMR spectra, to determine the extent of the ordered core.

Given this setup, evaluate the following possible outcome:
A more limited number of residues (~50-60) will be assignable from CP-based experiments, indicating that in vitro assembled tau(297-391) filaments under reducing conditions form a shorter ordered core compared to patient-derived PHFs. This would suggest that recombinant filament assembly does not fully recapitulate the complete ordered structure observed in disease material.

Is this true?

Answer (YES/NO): NO